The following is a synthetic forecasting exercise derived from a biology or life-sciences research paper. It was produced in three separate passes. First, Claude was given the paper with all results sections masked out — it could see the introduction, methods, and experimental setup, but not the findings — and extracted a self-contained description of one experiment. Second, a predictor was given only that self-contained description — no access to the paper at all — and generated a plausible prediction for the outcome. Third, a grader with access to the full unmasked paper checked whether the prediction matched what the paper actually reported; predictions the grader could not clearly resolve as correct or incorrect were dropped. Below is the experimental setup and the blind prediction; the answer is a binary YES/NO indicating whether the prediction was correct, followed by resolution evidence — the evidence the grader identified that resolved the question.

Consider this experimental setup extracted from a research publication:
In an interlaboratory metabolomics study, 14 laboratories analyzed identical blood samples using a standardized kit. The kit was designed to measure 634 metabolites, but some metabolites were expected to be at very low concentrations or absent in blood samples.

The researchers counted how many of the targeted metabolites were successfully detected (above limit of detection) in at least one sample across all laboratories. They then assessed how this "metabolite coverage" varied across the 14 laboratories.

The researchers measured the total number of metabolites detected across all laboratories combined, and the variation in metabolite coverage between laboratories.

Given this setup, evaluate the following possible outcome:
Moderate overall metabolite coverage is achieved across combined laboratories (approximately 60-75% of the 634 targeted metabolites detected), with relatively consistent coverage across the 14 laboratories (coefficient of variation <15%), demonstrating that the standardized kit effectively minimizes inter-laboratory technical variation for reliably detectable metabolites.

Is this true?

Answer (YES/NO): NO